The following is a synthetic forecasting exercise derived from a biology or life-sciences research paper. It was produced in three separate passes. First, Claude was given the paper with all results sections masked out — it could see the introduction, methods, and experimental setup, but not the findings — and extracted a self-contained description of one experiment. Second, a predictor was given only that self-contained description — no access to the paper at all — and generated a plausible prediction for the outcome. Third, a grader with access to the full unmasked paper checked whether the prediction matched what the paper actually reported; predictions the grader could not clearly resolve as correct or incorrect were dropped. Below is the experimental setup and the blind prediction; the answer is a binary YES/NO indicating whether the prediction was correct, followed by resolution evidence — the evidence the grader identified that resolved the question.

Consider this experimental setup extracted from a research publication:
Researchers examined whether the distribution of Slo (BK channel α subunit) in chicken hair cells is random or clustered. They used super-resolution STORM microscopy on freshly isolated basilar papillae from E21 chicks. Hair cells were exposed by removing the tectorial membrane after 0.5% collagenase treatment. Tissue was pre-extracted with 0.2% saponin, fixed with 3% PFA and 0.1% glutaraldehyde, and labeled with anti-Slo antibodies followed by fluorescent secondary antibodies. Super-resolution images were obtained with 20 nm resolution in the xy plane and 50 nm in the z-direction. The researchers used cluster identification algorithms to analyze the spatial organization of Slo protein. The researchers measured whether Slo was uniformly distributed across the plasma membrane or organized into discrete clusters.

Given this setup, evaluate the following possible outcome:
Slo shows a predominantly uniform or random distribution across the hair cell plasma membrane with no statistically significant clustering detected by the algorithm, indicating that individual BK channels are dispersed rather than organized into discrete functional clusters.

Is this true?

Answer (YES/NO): NO